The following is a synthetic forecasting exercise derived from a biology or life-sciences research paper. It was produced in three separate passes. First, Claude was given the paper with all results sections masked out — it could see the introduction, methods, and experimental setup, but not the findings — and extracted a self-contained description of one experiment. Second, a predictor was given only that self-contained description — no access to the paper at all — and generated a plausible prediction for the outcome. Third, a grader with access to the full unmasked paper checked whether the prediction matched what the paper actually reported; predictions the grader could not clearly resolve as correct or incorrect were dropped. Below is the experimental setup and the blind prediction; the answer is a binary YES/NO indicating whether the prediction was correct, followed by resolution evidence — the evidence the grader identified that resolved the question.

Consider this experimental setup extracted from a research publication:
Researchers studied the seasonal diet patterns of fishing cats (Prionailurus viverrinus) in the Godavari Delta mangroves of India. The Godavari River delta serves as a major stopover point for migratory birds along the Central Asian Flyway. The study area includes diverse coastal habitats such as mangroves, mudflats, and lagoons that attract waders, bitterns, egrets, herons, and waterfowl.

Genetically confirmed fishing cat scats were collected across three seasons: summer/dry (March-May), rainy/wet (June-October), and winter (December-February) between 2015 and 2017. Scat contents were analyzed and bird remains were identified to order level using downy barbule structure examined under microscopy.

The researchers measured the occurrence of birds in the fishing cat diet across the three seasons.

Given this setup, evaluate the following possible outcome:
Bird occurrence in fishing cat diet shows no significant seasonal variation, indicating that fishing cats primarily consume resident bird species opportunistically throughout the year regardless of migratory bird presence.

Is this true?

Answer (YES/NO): NO